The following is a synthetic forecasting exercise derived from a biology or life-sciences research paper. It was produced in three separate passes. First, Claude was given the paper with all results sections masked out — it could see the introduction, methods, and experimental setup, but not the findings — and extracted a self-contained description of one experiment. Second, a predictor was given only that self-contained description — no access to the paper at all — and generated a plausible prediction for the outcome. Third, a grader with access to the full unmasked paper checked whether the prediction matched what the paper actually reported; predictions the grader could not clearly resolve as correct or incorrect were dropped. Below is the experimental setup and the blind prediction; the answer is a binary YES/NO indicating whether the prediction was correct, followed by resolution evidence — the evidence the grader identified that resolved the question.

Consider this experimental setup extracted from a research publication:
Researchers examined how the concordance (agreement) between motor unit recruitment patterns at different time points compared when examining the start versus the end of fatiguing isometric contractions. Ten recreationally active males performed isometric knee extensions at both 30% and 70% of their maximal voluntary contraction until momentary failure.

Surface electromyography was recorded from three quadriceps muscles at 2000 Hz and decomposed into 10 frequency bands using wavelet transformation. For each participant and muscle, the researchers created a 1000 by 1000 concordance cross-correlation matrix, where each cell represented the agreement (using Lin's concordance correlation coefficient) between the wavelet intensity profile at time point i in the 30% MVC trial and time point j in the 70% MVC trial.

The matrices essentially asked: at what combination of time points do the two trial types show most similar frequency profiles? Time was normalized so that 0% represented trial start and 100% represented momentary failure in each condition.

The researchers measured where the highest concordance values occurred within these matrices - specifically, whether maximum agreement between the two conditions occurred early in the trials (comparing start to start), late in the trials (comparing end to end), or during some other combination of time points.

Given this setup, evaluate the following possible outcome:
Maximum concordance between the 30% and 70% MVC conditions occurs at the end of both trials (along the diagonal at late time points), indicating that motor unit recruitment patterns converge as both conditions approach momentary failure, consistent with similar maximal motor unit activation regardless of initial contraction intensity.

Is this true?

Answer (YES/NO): NO